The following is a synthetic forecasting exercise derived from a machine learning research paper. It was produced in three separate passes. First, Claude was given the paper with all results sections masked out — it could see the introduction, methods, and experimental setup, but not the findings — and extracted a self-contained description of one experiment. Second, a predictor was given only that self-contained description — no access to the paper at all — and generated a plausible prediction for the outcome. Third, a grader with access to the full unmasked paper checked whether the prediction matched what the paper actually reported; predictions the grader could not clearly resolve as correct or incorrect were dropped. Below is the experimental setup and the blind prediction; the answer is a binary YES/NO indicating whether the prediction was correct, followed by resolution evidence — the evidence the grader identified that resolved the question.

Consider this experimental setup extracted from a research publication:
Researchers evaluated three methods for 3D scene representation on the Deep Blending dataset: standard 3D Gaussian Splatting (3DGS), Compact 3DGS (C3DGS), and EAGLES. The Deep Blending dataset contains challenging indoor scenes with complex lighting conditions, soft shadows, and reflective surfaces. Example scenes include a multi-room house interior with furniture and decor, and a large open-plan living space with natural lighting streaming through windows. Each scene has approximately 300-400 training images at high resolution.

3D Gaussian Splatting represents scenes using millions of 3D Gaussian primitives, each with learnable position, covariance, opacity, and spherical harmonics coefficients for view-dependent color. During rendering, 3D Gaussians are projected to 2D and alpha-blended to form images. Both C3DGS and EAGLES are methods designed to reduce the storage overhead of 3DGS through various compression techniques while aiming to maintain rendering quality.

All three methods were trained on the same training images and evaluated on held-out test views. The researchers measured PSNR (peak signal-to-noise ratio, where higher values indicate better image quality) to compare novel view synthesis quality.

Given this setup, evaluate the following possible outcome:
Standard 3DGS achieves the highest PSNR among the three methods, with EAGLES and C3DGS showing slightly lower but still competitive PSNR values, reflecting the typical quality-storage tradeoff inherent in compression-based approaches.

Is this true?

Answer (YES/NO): NO